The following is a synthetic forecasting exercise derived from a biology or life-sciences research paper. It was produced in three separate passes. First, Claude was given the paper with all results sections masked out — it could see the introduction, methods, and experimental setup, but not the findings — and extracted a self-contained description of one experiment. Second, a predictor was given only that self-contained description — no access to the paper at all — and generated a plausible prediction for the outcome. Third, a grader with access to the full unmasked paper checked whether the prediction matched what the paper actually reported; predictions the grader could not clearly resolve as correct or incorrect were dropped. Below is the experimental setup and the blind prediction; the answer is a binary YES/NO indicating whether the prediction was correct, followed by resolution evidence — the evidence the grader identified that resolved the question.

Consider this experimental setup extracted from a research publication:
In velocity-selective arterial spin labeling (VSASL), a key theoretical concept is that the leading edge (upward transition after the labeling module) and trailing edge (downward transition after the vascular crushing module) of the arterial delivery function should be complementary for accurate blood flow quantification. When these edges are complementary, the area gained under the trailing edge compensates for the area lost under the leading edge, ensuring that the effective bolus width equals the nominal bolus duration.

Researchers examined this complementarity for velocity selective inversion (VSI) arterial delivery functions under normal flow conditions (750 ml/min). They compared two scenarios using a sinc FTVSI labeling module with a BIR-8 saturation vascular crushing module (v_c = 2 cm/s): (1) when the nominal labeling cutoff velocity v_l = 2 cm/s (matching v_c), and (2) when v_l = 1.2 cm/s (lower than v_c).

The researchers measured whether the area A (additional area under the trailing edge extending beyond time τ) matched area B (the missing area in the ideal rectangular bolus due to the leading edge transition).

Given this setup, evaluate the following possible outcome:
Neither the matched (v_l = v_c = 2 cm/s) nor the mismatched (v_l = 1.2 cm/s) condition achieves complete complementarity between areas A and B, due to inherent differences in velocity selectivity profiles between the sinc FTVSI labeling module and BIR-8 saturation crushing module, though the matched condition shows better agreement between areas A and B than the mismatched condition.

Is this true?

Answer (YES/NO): NO